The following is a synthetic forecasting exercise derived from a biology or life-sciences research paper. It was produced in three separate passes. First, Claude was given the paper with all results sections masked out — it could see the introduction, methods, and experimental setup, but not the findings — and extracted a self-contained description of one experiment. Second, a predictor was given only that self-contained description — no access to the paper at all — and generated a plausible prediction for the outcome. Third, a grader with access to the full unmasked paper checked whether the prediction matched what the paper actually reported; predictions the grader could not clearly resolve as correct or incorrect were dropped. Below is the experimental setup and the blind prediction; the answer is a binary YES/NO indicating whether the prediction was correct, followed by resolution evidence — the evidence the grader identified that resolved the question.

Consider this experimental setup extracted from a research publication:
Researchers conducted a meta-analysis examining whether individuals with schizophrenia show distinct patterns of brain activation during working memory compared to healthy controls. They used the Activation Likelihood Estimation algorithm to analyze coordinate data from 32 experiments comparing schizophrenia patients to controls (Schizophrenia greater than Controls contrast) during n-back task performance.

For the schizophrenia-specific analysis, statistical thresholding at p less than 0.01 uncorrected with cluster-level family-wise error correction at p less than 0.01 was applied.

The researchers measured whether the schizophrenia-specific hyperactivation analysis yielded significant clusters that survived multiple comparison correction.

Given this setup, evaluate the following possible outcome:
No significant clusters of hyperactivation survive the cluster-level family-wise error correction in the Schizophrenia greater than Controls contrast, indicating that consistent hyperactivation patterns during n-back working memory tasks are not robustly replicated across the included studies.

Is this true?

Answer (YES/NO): NO